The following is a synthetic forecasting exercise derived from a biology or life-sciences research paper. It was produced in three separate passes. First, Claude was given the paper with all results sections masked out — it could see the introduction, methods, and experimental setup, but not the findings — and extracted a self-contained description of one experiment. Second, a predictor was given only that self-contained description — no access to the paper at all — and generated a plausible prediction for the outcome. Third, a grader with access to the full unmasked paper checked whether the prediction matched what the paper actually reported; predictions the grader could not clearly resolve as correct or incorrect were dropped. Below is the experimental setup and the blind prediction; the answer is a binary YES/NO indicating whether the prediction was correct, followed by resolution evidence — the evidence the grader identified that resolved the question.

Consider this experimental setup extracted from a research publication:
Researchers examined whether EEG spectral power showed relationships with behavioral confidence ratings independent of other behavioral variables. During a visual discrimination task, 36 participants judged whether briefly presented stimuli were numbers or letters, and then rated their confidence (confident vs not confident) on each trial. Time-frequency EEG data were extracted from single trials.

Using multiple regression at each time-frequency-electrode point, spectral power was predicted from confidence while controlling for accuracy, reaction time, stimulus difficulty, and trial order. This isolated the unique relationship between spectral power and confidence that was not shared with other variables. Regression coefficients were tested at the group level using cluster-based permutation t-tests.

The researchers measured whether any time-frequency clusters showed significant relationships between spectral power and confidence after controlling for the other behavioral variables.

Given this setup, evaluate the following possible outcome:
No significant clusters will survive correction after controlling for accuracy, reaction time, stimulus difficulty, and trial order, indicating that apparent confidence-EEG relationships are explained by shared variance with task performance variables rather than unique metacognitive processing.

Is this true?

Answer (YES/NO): NO